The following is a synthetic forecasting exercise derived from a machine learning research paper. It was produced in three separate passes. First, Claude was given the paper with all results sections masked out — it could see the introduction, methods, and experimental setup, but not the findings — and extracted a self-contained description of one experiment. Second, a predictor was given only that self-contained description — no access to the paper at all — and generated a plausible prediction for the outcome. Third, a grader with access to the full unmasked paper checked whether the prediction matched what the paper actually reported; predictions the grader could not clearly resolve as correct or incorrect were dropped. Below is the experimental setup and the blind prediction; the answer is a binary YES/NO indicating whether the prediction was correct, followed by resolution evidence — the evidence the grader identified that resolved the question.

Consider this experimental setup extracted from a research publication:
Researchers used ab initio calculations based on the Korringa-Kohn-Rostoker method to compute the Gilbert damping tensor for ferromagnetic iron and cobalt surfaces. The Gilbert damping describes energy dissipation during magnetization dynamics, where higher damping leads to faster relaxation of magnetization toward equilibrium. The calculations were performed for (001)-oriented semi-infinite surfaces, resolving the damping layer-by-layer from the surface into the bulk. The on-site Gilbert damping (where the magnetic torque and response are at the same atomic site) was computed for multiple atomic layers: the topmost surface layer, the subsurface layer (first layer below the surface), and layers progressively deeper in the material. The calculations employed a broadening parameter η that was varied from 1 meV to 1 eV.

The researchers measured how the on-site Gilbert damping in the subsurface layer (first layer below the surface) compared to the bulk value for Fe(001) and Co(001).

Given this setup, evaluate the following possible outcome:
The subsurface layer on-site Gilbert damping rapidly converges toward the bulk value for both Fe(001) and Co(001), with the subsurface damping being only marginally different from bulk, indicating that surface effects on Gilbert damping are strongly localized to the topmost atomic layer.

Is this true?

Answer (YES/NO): NO